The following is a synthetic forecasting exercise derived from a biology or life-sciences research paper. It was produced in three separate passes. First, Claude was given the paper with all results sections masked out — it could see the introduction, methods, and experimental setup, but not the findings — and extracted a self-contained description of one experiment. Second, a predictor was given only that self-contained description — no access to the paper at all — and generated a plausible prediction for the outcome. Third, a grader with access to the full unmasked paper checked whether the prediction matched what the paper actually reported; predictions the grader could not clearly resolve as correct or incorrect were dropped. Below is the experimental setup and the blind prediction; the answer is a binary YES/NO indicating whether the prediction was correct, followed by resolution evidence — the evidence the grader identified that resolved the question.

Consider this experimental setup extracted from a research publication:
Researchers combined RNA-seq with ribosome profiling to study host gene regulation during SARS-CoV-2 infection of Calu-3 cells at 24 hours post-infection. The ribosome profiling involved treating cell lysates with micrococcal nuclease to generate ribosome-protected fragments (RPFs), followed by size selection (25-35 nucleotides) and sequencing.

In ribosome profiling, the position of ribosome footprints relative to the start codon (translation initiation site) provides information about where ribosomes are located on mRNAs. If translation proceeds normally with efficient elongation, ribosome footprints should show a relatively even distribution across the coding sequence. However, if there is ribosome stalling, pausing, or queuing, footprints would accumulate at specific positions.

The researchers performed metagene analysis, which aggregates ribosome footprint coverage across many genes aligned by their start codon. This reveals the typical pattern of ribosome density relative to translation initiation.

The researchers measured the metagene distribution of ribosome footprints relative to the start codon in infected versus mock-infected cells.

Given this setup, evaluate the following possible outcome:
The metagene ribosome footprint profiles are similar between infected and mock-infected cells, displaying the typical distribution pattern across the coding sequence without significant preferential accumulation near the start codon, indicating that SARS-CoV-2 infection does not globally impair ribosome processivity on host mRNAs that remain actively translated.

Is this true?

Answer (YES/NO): YES